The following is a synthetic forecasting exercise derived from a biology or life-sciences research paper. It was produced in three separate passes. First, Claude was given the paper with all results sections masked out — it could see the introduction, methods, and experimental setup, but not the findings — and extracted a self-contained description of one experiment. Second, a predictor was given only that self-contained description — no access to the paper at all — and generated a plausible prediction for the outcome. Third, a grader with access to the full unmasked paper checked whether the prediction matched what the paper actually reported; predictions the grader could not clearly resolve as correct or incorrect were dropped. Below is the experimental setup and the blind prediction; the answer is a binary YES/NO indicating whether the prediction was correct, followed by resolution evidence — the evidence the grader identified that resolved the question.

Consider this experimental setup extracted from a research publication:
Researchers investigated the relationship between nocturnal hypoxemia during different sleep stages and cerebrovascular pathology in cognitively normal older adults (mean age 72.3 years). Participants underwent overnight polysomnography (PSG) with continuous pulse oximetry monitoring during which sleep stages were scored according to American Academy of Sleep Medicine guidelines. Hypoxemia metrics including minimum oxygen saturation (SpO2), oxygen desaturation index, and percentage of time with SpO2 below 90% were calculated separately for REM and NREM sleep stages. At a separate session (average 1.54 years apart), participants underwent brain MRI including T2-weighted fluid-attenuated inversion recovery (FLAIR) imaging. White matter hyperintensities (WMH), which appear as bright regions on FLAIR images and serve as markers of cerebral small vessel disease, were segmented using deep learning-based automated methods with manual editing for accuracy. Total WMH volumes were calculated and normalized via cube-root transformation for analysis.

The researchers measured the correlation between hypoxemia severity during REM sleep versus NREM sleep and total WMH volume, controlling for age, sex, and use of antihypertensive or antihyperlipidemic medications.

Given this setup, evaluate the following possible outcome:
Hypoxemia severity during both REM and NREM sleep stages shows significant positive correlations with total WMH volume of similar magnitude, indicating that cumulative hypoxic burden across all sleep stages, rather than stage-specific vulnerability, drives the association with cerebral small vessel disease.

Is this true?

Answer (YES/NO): NO